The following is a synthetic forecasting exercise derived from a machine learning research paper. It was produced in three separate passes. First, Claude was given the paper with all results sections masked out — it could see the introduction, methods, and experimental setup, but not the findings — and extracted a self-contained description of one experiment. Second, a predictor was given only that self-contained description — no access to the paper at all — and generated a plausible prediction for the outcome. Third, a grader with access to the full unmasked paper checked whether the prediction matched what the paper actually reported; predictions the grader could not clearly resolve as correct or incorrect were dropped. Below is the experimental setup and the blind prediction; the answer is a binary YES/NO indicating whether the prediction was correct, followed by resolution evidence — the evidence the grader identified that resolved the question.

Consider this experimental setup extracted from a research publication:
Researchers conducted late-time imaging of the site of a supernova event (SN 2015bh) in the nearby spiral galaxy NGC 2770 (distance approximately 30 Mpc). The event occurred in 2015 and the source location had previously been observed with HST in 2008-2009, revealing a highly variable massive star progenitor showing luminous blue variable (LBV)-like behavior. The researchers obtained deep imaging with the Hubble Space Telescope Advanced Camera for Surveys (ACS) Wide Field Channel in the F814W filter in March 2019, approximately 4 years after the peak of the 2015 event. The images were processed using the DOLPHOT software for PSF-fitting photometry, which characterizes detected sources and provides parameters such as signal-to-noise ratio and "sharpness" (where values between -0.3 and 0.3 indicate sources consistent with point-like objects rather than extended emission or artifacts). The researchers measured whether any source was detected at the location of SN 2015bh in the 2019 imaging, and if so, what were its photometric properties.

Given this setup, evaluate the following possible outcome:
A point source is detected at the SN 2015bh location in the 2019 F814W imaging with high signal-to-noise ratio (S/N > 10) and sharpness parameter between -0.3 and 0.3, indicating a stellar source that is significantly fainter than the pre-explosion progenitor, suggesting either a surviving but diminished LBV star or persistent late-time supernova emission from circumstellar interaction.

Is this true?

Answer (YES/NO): NO